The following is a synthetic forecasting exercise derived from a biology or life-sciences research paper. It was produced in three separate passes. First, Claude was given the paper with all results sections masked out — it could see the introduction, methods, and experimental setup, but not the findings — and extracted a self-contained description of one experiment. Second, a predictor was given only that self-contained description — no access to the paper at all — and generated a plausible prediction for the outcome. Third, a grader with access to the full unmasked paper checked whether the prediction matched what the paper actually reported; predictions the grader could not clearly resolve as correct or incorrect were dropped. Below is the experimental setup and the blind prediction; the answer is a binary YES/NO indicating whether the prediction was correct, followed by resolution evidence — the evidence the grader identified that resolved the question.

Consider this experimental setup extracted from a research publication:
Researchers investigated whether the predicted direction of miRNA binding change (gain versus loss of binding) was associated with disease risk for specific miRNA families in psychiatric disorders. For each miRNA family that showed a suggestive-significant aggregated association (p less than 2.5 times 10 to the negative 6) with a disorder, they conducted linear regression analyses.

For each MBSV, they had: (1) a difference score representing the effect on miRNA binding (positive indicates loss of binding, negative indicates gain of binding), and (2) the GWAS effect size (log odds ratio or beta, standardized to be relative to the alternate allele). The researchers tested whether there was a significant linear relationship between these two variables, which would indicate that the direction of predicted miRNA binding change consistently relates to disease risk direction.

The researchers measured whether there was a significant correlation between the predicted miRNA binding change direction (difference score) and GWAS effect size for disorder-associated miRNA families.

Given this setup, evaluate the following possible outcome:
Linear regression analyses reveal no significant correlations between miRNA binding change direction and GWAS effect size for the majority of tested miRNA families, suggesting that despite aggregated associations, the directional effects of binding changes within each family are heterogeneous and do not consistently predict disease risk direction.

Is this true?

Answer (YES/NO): YES